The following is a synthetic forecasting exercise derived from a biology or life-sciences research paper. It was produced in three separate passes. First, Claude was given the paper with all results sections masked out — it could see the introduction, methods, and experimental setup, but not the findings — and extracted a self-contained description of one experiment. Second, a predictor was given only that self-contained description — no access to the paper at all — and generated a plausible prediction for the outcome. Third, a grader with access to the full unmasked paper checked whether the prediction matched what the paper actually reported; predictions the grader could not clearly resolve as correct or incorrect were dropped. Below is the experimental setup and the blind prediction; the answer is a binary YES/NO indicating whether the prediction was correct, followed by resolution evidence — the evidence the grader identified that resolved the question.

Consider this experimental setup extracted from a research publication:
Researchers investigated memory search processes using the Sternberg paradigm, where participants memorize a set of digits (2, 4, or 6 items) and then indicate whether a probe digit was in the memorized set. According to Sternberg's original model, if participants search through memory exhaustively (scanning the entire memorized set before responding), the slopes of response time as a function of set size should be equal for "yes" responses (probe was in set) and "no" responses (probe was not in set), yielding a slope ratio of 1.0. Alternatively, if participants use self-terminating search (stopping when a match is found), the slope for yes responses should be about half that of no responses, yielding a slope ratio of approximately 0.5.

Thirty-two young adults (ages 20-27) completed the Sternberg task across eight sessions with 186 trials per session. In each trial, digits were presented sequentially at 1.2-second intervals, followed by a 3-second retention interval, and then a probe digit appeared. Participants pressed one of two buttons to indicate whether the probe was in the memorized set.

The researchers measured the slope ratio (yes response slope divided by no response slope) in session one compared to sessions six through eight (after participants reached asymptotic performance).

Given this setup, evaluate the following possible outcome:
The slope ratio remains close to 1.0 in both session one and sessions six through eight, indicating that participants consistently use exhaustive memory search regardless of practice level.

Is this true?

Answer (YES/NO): NO